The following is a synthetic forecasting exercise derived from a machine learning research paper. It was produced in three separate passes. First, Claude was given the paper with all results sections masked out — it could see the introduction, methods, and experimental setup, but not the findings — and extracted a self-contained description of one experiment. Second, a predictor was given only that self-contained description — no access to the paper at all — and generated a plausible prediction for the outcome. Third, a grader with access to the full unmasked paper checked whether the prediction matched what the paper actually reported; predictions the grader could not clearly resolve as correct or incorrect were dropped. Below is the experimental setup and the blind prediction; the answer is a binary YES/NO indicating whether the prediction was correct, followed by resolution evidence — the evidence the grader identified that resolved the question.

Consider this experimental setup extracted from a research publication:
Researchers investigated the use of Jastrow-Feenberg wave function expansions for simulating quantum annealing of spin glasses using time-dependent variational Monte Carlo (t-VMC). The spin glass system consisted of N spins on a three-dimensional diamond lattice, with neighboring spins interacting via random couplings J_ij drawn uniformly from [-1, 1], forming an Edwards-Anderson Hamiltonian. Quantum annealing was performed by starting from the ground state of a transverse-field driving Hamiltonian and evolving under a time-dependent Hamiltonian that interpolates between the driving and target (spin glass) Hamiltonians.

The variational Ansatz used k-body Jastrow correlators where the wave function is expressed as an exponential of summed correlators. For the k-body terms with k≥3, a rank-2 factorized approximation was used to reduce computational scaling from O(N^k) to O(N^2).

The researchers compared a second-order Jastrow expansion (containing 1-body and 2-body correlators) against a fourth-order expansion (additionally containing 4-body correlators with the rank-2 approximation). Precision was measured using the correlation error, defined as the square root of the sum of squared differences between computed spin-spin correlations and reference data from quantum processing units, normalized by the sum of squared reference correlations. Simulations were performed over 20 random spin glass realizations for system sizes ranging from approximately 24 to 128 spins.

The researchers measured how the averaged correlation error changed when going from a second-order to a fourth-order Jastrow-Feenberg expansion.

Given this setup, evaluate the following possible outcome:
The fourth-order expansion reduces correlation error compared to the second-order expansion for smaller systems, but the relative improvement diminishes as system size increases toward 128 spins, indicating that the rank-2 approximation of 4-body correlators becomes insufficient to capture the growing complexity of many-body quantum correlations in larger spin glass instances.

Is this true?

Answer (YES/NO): NO